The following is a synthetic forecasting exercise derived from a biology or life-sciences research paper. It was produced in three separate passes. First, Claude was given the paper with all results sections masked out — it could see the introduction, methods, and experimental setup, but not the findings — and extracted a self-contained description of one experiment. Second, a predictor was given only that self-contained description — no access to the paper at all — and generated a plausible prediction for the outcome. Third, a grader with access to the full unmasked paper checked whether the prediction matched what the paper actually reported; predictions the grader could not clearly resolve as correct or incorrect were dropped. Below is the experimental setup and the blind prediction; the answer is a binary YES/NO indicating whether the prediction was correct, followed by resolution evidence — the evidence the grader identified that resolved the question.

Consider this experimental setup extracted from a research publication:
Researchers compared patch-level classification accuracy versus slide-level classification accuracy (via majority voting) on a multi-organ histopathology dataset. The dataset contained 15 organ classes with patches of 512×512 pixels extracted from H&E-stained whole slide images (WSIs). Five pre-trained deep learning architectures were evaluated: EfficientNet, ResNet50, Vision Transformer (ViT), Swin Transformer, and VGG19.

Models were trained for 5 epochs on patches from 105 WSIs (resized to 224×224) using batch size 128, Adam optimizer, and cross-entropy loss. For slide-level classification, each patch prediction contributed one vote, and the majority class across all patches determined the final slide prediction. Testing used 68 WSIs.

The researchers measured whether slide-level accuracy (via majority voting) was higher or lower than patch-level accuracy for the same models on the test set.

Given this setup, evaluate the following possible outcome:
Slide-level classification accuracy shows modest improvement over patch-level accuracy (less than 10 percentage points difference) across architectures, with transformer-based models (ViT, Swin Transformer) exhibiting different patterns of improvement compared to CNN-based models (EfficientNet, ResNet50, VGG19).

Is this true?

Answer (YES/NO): NO